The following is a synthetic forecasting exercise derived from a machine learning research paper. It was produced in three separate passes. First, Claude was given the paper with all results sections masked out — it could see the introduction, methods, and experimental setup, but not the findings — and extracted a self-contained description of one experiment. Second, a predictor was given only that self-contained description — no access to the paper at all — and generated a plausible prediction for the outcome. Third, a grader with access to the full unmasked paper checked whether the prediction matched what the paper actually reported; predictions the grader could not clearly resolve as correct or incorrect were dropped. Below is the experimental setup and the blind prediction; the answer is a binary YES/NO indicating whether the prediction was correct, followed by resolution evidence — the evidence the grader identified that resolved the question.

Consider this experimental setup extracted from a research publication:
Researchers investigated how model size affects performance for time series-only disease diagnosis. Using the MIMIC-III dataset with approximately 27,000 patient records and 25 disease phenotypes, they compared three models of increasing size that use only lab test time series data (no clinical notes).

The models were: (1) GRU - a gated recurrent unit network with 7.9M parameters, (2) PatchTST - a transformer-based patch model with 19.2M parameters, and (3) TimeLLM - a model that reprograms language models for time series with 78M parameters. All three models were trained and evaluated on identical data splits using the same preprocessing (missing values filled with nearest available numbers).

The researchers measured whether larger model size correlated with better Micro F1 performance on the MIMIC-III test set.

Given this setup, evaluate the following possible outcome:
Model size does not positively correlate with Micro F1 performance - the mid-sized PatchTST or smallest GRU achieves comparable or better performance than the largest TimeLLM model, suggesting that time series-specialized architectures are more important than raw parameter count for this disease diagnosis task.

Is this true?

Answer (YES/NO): NO